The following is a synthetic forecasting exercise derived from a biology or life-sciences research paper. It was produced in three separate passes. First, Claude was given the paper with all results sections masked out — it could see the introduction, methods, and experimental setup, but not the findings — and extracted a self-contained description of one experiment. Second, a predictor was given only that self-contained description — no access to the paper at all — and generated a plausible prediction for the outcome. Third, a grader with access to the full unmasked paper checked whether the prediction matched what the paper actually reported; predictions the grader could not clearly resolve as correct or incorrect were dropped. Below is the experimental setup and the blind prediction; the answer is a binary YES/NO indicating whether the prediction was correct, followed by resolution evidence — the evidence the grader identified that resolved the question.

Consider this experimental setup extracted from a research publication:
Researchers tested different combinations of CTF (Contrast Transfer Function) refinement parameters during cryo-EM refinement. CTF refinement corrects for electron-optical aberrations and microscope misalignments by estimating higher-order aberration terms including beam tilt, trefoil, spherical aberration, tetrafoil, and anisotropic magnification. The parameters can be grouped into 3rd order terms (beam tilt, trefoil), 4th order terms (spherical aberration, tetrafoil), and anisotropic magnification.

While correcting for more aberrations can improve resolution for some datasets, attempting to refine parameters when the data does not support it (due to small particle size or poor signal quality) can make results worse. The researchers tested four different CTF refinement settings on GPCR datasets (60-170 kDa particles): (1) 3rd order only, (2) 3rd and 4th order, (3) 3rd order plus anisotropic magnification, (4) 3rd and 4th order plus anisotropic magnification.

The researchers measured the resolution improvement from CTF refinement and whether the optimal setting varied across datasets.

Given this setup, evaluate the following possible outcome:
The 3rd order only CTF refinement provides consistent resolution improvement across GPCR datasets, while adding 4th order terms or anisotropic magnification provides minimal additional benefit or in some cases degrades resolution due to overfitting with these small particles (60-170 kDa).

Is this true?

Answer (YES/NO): NO